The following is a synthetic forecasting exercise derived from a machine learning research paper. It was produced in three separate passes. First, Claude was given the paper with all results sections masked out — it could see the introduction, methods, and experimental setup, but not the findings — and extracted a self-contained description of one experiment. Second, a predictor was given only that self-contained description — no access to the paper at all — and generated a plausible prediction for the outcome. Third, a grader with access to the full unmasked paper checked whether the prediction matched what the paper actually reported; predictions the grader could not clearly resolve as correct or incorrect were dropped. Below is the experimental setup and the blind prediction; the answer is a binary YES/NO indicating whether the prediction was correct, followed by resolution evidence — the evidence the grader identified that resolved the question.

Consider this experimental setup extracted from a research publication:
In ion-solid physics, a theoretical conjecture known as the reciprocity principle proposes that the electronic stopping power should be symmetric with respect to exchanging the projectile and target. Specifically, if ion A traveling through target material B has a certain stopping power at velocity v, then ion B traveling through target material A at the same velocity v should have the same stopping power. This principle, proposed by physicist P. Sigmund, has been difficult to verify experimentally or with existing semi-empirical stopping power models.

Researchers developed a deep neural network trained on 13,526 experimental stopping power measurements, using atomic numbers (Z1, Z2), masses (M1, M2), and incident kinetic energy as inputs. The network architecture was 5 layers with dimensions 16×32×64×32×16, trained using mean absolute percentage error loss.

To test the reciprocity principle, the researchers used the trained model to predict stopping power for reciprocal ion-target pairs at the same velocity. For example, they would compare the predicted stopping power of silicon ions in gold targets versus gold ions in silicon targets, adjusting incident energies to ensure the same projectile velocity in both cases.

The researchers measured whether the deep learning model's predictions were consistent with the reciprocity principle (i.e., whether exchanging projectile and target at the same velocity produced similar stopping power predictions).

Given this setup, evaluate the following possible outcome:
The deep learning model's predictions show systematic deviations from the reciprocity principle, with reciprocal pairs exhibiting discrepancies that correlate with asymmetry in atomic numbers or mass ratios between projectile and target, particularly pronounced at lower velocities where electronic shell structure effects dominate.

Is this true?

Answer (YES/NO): NO